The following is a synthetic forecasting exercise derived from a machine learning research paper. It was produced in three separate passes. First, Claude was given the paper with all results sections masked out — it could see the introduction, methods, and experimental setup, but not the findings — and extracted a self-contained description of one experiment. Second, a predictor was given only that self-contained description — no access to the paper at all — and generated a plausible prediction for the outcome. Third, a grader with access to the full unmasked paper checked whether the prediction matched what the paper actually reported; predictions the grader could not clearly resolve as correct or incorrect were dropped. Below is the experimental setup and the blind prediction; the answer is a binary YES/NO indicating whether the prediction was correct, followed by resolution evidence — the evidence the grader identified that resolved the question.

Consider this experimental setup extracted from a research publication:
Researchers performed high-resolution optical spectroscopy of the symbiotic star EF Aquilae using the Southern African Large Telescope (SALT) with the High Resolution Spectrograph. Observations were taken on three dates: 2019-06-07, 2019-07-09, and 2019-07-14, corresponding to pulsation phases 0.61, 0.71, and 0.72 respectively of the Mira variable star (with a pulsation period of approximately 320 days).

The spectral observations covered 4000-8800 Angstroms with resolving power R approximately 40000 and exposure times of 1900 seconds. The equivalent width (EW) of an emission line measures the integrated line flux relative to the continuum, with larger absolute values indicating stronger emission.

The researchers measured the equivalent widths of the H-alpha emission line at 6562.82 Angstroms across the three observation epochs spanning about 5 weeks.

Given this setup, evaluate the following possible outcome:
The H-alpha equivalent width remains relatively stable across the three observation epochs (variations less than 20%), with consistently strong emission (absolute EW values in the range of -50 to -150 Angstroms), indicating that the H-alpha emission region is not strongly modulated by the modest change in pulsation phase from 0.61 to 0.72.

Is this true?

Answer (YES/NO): YES